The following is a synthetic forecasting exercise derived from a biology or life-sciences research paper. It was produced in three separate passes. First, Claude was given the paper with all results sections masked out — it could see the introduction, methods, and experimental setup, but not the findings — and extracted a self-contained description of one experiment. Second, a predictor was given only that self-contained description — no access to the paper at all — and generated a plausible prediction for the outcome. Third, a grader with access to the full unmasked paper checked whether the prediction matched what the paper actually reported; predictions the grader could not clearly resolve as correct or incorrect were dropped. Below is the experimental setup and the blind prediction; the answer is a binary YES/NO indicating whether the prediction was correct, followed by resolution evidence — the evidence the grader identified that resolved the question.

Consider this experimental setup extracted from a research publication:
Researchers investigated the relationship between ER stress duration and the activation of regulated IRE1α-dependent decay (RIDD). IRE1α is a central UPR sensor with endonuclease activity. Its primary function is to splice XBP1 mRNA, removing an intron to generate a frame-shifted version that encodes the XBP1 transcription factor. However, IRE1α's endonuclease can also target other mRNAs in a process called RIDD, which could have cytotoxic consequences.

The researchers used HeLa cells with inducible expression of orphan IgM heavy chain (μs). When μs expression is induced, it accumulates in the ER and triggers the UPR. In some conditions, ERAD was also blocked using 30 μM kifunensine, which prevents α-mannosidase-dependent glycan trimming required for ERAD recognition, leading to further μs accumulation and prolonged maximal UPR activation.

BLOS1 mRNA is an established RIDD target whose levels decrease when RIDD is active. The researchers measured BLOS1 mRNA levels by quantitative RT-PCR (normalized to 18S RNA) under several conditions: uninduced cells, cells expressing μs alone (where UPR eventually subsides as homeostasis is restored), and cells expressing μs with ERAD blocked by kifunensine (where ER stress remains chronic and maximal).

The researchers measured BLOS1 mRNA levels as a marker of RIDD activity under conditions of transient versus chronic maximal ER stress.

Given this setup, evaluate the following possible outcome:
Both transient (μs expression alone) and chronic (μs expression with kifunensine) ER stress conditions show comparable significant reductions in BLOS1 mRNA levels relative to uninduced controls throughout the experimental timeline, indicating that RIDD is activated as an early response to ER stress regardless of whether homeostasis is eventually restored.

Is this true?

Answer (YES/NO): NO